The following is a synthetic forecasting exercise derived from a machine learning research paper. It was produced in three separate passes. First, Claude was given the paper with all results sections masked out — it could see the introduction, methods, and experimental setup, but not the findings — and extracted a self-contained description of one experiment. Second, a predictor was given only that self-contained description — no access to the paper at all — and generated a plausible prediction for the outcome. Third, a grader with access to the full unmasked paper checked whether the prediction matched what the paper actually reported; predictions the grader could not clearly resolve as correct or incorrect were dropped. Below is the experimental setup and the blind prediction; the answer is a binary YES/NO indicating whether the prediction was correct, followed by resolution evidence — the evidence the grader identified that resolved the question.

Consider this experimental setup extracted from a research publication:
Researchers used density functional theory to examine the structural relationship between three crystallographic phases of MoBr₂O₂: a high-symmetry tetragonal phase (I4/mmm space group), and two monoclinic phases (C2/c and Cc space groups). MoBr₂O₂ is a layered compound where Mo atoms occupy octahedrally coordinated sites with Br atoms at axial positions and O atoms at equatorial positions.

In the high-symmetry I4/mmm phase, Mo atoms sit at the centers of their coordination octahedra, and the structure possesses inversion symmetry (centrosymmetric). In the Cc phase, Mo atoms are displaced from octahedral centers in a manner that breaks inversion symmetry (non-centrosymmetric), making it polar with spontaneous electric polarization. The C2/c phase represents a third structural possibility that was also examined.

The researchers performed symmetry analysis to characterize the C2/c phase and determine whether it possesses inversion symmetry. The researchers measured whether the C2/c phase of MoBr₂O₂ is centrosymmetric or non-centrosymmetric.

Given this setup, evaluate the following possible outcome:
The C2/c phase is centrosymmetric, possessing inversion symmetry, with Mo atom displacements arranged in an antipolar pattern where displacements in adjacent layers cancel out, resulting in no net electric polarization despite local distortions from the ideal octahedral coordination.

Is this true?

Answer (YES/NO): YES